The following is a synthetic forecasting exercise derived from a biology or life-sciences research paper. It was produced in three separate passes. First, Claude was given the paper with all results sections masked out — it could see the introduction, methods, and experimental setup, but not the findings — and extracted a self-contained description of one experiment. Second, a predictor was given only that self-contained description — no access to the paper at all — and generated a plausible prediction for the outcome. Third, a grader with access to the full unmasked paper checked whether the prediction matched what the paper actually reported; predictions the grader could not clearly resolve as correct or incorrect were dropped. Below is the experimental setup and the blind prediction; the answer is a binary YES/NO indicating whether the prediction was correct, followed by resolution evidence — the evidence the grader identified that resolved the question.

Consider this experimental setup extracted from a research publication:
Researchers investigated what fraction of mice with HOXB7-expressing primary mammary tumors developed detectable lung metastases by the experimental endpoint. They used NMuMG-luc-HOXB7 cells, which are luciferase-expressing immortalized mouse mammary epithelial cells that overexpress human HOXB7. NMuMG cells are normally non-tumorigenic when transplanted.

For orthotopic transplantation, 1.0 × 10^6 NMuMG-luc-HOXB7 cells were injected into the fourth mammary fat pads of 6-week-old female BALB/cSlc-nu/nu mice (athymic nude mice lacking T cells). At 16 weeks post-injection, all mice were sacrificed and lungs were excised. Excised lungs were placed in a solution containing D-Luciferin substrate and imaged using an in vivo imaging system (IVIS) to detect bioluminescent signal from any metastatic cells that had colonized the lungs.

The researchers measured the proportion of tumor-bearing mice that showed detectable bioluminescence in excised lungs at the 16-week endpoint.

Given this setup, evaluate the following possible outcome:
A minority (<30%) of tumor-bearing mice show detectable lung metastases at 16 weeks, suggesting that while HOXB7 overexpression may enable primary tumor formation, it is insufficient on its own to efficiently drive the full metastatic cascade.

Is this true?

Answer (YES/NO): NO